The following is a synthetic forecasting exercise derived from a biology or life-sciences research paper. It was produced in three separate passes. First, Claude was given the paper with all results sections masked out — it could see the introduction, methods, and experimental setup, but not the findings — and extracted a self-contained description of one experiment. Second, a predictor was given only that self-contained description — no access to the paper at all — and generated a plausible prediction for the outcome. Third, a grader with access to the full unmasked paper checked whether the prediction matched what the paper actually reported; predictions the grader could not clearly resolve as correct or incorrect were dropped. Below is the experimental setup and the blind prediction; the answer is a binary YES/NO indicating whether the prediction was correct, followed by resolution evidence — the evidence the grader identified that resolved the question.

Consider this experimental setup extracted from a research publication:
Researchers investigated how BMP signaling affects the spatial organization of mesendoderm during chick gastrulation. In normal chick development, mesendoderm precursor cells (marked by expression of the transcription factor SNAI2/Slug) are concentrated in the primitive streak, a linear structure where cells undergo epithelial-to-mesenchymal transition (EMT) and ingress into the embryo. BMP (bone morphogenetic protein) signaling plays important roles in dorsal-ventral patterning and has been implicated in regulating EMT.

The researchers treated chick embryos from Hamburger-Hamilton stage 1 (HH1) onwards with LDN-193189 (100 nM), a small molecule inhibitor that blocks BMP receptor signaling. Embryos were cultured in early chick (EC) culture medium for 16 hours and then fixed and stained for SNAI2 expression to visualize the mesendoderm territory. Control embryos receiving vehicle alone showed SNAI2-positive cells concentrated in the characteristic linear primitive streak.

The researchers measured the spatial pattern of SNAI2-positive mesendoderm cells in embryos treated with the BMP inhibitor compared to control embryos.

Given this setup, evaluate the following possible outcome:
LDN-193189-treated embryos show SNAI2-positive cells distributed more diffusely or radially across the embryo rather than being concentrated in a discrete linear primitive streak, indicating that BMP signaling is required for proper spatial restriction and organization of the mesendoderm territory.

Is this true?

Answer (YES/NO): YES